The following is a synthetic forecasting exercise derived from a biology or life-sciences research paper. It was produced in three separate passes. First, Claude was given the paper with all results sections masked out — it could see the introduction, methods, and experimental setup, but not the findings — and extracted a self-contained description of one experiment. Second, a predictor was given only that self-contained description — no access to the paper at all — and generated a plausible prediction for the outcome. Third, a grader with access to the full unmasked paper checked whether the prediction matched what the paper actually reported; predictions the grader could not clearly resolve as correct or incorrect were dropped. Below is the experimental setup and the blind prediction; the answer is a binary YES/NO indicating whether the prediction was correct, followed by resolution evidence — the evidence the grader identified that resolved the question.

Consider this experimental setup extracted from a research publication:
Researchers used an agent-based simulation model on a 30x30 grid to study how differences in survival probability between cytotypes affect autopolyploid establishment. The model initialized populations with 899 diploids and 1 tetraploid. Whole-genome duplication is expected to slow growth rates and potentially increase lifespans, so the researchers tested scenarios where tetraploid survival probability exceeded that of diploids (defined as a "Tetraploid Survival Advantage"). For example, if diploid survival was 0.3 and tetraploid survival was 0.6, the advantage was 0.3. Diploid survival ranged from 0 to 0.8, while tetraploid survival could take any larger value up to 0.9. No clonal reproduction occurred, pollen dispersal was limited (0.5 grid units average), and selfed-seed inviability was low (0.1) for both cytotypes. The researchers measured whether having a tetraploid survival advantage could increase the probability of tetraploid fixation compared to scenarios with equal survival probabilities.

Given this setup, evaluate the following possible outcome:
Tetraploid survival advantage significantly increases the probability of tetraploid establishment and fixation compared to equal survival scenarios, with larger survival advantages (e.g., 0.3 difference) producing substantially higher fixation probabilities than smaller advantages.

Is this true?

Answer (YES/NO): YES